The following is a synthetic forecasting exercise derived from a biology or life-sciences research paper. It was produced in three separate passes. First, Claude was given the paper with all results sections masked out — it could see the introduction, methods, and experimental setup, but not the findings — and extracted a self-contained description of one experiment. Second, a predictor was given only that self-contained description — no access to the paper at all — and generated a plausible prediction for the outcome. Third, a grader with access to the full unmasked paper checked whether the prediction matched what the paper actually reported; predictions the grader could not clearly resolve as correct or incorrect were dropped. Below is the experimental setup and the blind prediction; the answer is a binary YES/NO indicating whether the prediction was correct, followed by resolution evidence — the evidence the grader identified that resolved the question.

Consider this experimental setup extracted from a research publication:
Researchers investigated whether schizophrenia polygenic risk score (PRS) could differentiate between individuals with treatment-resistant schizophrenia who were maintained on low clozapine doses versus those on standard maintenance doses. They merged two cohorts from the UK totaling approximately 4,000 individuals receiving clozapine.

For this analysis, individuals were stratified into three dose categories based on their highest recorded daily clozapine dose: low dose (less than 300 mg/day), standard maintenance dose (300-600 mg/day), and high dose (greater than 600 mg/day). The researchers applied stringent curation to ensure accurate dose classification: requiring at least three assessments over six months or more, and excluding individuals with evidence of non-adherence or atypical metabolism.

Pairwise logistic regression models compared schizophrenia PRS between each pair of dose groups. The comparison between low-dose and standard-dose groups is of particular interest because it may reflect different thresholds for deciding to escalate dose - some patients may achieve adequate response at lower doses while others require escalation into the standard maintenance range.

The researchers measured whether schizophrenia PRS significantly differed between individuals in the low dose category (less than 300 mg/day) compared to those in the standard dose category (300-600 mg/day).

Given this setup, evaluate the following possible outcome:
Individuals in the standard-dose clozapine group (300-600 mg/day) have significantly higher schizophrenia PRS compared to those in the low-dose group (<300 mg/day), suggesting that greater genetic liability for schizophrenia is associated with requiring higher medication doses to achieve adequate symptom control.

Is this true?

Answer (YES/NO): NO